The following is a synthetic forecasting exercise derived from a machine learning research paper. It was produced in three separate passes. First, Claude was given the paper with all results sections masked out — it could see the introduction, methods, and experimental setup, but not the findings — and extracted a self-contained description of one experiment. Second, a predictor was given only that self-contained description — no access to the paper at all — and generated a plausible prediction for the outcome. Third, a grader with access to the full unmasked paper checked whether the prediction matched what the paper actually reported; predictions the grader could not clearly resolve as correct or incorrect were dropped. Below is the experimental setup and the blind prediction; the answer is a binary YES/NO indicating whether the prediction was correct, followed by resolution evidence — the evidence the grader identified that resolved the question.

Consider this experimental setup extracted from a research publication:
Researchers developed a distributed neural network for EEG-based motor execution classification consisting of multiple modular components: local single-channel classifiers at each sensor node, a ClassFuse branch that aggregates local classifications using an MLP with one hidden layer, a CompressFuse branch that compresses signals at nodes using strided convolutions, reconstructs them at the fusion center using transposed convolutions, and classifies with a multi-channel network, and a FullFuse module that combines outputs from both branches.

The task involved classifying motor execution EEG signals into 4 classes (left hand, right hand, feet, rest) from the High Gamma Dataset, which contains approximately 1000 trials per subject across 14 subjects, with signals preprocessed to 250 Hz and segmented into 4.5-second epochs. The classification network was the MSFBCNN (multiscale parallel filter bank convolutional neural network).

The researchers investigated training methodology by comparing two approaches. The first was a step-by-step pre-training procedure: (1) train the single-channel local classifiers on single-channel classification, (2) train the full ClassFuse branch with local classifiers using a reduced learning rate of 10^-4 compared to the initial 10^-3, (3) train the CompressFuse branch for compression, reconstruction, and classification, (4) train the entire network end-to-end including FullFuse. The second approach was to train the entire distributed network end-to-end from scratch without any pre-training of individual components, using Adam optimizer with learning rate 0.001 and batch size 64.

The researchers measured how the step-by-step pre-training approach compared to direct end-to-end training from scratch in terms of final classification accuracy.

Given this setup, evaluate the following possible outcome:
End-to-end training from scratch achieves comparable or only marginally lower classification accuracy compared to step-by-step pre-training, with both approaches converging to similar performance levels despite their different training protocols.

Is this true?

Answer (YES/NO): NO